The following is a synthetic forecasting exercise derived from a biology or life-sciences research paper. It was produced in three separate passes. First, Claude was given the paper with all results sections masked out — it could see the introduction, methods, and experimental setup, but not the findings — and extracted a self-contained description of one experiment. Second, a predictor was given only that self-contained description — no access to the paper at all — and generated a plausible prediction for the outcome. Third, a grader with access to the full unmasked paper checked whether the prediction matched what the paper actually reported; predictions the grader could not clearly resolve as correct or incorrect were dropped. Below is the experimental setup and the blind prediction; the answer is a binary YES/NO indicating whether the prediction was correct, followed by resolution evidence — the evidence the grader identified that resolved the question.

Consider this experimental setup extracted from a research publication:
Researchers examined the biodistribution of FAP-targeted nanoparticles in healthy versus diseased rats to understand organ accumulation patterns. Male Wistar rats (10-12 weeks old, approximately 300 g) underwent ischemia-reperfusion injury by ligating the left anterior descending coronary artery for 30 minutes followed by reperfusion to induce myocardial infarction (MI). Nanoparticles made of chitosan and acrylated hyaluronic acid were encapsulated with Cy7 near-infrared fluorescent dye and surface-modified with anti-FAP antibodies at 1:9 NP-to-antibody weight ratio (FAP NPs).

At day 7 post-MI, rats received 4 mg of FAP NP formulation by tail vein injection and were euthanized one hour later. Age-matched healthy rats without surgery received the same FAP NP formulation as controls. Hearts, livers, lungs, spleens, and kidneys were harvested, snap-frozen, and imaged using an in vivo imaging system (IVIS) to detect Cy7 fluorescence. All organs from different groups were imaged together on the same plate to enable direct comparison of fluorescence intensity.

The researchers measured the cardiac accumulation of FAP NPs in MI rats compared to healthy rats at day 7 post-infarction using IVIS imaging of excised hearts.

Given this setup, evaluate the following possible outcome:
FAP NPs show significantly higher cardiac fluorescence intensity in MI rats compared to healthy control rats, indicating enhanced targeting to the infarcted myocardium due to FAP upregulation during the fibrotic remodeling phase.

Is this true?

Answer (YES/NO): YES